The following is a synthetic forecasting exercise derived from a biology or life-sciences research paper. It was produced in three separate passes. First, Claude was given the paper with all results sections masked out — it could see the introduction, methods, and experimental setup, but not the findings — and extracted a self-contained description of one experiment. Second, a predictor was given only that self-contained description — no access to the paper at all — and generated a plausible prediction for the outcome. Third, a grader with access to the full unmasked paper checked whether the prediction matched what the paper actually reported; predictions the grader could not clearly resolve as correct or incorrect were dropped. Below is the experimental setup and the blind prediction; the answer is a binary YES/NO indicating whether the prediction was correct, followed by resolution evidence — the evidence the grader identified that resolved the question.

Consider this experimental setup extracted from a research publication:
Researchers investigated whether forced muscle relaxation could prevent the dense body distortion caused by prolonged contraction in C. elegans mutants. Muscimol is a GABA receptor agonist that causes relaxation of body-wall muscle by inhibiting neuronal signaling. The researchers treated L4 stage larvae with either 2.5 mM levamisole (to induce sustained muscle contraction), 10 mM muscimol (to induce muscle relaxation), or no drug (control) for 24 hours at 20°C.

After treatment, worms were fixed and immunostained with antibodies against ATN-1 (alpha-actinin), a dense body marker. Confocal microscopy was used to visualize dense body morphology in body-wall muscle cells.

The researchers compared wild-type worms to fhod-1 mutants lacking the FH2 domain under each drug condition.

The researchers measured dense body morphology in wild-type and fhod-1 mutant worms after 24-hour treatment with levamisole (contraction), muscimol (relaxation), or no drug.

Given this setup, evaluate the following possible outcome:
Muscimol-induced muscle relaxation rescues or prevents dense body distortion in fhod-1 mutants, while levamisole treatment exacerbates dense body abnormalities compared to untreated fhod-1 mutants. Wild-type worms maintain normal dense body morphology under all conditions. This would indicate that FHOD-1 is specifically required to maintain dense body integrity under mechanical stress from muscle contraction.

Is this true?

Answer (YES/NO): NO